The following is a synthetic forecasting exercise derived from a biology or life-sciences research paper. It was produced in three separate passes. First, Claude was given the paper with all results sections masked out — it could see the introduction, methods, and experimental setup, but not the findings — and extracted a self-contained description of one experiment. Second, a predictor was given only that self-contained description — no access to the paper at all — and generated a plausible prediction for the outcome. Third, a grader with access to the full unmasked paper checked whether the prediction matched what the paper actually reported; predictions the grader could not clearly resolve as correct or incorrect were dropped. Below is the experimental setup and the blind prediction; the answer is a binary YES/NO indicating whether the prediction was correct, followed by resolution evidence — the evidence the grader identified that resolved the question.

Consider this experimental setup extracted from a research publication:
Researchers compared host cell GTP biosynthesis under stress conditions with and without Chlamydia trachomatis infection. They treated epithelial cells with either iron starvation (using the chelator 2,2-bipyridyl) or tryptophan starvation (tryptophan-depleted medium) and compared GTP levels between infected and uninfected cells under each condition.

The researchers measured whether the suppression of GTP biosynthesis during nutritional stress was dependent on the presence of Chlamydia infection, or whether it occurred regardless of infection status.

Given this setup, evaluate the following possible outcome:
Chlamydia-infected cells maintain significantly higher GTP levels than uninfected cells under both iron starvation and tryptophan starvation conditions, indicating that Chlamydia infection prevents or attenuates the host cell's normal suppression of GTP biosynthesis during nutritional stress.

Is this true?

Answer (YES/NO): NO